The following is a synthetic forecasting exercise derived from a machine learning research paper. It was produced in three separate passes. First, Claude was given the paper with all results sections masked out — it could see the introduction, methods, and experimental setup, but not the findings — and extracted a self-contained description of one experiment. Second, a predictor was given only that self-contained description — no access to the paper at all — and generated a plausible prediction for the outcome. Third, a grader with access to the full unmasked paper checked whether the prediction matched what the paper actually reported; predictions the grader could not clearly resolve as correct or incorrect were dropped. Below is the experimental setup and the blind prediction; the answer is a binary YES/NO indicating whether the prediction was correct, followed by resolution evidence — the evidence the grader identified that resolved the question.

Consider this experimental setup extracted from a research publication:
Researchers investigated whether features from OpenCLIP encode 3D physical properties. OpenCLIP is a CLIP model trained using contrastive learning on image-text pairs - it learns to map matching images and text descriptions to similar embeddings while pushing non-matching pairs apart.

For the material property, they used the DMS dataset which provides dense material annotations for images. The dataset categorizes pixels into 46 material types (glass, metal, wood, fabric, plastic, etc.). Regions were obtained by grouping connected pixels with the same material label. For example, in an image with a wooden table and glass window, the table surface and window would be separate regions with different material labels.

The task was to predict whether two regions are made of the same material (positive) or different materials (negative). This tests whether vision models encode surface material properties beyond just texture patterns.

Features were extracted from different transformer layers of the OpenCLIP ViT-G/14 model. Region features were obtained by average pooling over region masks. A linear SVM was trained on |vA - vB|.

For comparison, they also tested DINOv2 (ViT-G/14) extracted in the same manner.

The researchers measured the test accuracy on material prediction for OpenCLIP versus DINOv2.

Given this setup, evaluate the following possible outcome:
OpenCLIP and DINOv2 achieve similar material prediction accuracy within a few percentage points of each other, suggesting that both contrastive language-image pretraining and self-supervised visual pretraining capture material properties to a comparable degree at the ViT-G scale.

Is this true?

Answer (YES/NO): NO